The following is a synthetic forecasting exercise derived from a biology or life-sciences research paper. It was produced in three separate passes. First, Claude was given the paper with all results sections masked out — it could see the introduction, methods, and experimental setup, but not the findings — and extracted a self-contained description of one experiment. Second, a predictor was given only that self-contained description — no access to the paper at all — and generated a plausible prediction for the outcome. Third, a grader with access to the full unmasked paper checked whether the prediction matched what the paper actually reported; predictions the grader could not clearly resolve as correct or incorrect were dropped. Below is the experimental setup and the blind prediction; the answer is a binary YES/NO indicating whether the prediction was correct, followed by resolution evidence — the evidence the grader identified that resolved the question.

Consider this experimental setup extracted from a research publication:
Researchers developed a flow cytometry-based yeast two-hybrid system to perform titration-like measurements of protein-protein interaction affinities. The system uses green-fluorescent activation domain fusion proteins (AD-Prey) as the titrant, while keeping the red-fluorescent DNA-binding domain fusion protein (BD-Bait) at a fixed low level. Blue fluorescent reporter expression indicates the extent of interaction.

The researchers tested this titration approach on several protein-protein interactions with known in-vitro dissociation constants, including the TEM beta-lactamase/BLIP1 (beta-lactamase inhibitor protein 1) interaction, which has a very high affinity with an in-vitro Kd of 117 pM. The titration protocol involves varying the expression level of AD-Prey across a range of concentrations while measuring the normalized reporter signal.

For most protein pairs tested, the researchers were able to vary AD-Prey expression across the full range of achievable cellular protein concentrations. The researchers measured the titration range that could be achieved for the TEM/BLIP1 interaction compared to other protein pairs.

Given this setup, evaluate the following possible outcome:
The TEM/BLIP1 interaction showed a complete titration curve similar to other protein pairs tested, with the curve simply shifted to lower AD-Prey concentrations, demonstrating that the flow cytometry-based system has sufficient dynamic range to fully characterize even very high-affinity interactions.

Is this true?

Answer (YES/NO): NO